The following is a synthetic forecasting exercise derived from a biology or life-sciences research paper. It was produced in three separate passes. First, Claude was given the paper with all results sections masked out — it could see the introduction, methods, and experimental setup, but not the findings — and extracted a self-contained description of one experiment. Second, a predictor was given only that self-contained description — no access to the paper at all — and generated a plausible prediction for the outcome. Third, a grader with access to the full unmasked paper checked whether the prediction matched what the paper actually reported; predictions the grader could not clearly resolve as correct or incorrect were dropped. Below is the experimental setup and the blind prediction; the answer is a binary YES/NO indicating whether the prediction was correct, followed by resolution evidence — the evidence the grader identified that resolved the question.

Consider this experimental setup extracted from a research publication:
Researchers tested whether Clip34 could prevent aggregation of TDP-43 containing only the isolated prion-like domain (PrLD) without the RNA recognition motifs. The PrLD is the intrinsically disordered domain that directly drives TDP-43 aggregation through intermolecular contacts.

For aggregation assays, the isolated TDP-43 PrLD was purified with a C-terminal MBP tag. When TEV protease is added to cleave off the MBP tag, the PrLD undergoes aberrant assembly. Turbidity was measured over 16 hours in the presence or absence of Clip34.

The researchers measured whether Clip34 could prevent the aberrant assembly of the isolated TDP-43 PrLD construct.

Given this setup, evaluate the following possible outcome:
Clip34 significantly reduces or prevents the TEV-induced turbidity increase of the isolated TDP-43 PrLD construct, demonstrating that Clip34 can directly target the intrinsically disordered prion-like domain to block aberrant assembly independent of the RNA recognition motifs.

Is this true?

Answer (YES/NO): NO